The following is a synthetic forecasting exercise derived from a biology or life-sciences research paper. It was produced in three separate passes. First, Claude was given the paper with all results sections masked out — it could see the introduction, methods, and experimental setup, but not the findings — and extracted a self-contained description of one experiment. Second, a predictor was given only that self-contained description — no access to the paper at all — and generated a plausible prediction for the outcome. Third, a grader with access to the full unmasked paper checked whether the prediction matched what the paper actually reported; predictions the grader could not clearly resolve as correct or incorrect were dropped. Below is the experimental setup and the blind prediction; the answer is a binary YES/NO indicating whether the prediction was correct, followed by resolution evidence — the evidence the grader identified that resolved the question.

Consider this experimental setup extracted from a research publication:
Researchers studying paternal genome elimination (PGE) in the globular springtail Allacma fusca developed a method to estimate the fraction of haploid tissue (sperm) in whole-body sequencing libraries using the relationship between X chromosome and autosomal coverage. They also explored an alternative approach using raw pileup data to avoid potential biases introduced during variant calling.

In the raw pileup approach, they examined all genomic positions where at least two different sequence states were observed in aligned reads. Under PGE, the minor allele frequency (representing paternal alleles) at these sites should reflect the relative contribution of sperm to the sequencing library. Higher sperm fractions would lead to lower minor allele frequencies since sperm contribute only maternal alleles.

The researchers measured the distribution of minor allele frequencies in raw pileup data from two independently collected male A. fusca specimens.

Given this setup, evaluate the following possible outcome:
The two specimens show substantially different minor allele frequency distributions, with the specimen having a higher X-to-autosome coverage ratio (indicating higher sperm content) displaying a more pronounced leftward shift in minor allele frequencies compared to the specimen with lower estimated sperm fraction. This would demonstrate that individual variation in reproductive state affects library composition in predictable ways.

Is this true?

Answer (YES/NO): NO